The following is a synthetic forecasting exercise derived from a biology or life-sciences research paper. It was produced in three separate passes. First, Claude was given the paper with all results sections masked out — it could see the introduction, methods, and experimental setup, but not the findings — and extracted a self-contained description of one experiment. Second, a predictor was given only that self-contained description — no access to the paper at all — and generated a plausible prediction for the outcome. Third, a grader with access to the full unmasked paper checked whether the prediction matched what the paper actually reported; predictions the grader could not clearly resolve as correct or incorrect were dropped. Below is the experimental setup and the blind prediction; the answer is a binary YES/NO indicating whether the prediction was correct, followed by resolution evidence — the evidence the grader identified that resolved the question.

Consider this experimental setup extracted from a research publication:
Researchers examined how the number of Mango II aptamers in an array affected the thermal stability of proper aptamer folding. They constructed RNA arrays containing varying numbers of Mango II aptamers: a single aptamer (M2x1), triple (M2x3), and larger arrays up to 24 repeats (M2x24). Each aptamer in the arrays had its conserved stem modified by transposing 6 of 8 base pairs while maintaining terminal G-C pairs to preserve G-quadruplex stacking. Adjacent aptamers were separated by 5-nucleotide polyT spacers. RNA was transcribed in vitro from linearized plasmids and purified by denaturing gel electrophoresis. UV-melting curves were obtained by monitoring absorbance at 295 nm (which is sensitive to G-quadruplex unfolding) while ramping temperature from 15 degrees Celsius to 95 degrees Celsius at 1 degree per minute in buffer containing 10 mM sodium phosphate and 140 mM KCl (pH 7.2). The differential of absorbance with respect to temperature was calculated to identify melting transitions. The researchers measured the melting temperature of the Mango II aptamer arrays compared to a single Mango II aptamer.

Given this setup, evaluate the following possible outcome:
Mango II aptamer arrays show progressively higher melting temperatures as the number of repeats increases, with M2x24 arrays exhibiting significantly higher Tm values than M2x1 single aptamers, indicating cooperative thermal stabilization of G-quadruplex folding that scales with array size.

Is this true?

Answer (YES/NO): NO